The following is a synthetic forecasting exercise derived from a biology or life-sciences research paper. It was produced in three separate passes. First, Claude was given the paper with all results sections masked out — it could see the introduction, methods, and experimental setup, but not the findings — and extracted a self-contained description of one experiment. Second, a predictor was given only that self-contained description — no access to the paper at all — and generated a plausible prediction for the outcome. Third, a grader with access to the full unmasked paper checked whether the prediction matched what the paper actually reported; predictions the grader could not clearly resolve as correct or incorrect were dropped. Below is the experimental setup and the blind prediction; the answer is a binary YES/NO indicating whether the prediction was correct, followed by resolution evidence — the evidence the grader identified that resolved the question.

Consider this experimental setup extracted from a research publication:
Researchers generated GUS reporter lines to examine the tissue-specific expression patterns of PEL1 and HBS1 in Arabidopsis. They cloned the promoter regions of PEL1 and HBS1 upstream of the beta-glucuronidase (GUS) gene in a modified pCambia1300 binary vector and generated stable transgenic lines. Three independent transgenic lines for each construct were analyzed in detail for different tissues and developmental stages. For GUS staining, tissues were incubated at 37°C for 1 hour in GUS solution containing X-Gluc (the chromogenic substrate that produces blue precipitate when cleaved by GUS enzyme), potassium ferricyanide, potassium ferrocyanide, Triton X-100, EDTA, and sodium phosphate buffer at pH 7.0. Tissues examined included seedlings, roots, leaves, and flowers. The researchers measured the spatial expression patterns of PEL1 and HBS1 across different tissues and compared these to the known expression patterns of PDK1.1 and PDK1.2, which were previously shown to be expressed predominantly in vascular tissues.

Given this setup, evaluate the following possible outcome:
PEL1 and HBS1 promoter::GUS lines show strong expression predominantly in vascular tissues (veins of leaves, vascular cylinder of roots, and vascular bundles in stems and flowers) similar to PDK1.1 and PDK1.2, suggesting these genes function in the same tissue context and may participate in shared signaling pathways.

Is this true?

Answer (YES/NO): NO